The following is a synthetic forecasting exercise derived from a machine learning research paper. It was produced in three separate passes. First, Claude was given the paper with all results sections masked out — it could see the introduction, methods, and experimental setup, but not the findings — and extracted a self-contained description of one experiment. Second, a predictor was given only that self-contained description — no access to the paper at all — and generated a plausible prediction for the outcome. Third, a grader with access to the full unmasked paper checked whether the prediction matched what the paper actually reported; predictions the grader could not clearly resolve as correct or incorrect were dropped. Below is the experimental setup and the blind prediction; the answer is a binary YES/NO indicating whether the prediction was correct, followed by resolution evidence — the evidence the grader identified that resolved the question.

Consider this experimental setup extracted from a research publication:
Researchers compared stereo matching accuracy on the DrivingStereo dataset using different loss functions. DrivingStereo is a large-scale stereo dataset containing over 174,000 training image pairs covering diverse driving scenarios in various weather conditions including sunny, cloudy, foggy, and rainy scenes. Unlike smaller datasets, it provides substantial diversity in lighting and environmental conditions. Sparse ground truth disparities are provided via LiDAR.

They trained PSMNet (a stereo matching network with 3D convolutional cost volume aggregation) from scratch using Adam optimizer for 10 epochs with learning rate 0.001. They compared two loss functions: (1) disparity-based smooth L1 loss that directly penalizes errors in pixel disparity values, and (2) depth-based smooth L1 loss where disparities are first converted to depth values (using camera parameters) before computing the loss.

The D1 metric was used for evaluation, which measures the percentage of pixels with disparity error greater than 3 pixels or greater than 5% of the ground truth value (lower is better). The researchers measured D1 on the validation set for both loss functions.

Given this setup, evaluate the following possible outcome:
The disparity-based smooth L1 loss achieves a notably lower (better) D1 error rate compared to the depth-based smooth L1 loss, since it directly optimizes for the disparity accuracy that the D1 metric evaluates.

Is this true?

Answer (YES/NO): NO